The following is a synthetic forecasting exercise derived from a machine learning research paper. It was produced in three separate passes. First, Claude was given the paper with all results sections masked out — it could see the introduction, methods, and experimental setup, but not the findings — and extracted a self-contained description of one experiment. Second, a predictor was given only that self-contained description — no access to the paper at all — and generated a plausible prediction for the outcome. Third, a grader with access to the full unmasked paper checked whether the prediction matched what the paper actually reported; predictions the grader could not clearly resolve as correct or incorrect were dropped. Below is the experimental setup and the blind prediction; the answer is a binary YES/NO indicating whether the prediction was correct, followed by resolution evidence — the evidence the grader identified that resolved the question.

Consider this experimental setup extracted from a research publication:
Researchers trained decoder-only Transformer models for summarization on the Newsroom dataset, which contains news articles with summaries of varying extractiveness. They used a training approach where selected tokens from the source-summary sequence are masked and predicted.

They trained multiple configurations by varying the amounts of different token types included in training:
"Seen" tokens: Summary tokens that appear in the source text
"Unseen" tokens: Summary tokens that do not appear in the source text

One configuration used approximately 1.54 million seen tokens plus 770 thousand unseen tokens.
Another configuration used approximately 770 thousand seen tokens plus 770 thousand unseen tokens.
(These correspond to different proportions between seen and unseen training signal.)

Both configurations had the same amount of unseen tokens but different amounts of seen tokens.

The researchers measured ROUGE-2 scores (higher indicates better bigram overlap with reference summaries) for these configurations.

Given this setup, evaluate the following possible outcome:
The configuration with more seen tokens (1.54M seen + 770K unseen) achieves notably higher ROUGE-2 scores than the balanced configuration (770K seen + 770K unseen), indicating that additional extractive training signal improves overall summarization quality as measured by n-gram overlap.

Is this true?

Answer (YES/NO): YES